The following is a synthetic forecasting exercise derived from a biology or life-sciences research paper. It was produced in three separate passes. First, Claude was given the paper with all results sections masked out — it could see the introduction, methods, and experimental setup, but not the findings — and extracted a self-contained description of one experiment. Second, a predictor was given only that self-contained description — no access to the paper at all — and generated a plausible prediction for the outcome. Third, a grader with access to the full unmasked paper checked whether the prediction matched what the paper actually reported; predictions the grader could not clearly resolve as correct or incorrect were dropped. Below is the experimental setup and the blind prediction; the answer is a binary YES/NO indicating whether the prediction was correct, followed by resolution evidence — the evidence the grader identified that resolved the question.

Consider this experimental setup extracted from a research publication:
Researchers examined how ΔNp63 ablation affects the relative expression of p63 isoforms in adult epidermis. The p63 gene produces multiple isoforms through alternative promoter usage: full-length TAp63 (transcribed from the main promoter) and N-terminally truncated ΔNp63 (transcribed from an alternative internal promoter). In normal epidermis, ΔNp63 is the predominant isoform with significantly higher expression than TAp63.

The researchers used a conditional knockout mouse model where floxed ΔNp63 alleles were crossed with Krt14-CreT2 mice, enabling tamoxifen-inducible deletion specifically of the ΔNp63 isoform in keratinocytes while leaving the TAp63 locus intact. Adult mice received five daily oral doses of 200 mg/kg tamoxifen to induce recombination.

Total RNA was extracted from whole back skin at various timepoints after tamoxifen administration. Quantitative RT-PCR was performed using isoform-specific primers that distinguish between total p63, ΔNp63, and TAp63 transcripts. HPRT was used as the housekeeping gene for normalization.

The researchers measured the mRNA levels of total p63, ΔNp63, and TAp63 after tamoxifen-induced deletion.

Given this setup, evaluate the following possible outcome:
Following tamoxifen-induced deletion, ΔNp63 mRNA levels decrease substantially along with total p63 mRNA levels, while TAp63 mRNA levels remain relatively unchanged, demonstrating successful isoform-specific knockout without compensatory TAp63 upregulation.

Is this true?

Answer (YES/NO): NO